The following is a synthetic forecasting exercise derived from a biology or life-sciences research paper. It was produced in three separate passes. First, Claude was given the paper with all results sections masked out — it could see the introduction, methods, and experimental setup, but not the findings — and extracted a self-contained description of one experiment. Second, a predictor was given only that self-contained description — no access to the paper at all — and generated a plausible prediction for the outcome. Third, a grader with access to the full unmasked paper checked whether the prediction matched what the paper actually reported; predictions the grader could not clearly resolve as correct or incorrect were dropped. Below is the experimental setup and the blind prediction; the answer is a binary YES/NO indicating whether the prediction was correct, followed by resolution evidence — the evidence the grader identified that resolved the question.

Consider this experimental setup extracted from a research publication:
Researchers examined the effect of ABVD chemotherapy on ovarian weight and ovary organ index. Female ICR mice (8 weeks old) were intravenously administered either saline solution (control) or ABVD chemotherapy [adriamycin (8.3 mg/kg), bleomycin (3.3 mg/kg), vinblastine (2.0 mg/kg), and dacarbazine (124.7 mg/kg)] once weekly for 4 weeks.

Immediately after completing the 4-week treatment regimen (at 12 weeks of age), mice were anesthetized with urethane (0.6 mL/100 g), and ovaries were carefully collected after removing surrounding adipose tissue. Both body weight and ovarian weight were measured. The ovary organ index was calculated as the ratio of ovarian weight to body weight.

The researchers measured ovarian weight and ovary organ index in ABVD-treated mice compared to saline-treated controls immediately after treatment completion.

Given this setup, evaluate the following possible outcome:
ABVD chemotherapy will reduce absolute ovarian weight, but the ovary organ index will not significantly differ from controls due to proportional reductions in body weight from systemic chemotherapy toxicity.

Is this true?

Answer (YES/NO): NO